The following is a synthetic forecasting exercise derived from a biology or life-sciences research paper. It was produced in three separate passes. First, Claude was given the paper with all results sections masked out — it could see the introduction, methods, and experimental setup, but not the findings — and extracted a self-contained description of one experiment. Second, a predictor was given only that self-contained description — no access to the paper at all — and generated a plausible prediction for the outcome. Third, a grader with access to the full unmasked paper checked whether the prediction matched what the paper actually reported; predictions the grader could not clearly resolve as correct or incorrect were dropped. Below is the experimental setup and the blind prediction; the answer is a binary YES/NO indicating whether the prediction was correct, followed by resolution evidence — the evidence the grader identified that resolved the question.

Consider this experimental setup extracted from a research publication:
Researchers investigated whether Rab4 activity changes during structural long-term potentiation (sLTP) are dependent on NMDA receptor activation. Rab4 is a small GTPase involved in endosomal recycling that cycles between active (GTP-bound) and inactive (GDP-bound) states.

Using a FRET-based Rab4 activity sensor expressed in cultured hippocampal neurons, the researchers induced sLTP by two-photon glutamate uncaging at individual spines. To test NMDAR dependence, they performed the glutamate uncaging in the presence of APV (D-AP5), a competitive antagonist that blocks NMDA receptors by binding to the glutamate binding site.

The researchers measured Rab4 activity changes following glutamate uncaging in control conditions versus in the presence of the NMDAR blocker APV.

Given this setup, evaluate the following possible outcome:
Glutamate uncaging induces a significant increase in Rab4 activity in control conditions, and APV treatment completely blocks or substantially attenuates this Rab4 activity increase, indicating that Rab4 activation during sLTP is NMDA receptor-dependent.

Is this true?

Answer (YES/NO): YES